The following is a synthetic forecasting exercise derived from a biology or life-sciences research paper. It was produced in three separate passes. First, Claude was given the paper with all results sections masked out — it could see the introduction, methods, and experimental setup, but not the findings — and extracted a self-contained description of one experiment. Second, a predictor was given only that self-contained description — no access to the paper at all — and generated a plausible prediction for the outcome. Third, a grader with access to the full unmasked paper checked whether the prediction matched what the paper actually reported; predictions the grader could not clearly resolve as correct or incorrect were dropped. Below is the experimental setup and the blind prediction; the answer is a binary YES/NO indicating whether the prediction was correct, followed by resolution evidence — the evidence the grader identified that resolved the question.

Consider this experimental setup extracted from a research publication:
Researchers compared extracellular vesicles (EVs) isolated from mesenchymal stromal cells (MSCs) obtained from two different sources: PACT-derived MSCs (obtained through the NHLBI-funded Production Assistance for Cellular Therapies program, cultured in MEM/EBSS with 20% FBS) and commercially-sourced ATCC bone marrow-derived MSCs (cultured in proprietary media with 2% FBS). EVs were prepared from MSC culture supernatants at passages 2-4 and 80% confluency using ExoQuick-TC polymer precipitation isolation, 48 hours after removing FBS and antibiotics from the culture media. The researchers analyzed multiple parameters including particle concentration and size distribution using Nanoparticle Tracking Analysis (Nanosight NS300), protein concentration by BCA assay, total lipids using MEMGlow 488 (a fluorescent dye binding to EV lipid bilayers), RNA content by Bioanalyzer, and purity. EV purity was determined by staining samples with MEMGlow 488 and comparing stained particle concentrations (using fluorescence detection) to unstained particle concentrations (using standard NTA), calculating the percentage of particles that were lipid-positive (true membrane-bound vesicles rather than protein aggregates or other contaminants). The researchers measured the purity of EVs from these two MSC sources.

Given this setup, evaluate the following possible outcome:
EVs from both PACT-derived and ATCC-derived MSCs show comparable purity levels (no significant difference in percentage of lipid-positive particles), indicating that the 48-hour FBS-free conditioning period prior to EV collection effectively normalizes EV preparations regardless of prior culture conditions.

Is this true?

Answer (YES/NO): NO